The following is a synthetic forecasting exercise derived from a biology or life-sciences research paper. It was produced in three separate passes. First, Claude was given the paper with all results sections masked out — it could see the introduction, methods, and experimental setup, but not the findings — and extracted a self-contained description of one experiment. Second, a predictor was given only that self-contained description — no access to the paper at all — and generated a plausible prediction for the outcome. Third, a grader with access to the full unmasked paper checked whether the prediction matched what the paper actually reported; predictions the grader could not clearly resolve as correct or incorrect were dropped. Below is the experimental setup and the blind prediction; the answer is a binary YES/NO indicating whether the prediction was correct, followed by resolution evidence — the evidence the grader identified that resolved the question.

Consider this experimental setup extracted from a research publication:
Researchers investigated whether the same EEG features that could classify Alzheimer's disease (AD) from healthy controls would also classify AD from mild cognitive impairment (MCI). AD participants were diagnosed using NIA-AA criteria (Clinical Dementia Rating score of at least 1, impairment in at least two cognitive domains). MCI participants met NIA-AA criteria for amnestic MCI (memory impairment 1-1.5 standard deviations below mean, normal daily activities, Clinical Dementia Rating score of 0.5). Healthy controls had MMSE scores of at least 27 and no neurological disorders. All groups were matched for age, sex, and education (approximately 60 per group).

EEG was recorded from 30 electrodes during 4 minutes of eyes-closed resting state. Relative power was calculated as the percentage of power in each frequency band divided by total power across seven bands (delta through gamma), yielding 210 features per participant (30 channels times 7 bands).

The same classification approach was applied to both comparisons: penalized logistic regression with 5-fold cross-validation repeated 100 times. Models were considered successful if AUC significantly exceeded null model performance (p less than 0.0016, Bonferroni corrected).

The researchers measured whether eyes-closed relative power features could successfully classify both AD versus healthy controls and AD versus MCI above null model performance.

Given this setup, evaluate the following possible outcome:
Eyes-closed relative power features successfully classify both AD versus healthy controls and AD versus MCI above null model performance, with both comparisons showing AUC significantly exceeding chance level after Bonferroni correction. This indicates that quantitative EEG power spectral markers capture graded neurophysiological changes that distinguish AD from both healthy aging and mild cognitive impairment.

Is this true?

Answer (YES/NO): YES